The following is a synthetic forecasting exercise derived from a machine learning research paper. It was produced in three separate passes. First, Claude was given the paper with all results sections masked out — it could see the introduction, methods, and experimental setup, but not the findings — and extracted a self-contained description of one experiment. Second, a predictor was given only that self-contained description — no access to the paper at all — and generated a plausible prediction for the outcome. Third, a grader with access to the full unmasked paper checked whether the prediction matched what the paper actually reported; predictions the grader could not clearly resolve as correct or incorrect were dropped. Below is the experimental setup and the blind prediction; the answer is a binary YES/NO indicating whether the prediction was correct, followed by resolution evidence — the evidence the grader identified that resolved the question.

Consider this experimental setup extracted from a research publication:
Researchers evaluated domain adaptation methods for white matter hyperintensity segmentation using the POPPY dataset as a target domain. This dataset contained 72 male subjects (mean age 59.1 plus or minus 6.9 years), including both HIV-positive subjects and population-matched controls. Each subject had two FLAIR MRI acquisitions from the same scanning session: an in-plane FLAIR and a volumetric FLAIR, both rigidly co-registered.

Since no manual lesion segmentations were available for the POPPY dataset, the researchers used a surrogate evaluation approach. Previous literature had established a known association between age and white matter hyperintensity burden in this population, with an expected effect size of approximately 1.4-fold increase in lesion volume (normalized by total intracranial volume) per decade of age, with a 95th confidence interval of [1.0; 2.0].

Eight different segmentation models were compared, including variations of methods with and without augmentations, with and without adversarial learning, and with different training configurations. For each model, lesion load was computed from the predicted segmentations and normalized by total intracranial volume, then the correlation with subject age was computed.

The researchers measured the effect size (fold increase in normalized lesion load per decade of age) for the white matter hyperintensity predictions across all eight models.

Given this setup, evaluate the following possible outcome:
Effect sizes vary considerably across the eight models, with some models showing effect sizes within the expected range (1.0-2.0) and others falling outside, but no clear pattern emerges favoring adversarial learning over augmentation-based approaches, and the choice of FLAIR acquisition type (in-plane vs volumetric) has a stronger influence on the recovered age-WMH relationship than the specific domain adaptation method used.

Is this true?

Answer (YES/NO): NO